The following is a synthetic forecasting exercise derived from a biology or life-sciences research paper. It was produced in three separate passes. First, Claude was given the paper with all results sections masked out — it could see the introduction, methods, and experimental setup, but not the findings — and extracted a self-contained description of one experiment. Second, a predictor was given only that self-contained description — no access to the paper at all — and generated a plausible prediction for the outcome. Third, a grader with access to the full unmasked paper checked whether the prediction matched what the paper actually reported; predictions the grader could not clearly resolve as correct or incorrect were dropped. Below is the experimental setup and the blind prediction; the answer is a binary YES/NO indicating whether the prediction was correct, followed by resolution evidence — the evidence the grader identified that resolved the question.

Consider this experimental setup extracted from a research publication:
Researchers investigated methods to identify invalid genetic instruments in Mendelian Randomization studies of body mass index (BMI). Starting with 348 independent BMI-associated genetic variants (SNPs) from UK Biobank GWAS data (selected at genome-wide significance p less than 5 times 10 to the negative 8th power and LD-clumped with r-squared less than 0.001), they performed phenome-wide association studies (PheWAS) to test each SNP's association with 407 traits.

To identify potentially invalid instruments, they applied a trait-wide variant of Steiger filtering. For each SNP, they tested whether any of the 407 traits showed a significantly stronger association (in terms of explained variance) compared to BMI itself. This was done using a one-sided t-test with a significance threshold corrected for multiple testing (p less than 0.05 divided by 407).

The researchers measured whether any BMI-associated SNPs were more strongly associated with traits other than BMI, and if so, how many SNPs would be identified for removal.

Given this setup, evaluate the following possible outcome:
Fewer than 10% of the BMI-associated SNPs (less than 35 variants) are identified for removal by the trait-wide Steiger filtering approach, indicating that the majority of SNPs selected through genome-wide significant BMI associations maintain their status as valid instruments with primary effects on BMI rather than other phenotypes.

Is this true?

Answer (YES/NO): YES